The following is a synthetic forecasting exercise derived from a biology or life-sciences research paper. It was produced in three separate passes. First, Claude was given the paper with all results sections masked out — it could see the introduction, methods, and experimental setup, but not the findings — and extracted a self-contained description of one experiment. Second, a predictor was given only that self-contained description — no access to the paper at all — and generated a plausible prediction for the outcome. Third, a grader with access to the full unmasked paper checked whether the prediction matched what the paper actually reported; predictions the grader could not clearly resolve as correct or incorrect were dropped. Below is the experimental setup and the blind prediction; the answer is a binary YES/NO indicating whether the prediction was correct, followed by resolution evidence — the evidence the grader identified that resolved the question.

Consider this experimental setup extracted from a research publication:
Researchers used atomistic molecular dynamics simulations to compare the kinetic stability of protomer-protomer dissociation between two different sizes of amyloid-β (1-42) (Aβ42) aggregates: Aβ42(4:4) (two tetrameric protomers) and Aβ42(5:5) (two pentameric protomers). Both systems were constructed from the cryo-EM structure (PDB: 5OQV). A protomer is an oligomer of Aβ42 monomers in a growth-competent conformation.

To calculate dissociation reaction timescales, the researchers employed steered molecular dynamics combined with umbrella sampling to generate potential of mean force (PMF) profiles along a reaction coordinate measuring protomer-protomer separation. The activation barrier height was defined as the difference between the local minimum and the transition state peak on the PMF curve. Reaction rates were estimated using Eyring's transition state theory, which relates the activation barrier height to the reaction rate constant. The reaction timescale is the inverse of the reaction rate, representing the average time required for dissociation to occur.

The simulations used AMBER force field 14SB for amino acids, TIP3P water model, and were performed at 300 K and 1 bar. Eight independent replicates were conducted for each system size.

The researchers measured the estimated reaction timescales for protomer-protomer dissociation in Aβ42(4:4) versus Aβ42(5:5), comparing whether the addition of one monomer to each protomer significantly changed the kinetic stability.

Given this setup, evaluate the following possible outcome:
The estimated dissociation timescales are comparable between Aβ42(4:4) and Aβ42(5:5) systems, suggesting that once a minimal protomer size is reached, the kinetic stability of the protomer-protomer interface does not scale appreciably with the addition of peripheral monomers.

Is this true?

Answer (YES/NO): NO